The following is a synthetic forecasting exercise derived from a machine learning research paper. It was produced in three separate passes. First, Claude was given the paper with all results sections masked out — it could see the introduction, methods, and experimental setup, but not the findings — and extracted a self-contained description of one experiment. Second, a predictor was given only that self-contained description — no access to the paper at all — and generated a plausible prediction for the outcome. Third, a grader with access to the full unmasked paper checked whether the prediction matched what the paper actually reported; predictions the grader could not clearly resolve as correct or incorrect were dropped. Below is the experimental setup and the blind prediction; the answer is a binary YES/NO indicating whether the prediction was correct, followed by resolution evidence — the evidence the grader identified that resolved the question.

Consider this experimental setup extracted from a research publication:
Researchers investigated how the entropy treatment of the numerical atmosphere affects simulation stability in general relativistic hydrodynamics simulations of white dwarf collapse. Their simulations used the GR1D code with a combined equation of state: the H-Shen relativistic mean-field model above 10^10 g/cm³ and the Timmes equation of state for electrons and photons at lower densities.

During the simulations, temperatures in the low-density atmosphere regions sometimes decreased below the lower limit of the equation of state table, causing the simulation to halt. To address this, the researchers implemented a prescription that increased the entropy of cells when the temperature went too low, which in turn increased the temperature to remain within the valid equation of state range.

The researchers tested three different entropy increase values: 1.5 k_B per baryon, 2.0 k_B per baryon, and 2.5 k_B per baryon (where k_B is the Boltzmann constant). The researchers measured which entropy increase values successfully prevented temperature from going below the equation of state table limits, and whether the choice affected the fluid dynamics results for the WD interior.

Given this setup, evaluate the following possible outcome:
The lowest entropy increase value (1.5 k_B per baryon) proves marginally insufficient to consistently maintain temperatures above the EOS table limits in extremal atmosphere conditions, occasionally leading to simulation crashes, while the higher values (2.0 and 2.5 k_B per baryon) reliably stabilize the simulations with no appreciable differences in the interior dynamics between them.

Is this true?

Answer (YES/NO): NO